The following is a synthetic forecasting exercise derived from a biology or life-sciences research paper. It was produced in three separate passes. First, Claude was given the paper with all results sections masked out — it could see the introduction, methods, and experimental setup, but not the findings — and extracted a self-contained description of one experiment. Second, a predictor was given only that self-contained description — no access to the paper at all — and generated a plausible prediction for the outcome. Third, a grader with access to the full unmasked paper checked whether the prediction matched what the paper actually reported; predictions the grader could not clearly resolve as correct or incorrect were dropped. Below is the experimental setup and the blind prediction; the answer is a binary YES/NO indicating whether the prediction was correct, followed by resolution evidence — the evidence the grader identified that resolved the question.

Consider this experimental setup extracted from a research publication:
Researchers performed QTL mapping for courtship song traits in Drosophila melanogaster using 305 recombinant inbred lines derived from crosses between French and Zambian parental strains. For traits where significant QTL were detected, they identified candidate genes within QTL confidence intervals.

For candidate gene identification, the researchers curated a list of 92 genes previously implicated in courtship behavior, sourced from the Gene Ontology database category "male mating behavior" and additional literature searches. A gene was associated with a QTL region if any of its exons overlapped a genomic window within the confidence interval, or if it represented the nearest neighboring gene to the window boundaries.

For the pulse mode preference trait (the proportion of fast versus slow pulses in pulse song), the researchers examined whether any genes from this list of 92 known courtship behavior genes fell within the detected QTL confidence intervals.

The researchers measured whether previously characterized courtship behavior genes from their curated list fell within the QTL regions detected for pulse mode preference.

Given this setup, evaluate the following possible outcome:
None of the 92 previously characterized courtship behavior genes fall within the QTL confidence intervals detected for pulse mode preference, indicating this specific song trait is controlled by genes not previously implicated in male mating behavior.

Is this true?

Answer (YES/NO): NO